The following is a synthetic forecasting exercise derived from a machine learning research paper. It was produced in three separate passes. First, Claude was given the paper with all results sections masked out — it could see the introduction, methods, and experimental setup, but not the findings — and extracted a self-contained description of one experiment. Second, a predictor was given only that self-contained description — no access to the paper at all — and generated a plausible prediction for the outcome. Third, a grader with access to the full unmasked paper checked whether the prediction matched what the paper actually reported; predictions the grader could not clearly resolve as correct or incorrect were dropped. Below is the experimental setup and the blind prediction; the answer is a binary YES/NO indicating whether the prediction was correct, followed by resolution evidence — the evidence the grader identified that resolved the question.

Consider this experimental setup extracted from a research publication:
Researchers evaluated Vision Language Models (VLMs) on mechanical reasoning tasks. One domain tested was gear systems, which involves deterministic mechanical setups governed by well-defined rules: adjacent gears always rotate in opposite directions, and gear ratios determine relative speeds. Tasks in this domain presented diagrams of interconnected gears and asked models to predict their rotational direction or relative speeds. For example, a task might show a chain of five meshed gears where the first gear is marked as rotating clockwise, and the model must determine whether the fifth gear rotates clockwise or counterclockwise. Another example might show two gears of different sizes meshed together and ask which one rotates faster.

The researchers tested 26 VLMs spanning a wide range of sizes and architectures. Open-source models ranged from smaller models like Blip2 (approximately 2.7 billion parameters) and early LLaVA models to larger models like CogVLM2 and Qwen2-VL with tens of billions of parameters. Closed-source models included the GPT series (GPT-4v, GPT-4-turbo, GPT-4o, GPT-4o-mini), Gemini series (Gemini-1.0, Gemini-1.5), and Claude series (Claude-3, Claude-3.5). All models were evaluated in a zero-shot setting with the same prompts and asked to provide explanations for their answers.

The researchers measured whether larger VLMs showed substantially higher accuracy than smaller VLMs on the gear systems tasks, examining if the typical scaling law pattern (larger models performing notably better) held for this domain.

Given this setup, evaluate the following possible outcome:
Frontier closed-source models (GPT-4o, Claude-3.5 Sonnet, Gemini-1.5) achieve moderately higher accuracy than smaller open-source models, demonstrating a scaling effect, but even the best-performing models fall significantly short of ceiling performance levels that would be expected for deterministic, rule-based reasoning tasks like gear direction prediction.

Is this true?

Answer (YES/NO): NO